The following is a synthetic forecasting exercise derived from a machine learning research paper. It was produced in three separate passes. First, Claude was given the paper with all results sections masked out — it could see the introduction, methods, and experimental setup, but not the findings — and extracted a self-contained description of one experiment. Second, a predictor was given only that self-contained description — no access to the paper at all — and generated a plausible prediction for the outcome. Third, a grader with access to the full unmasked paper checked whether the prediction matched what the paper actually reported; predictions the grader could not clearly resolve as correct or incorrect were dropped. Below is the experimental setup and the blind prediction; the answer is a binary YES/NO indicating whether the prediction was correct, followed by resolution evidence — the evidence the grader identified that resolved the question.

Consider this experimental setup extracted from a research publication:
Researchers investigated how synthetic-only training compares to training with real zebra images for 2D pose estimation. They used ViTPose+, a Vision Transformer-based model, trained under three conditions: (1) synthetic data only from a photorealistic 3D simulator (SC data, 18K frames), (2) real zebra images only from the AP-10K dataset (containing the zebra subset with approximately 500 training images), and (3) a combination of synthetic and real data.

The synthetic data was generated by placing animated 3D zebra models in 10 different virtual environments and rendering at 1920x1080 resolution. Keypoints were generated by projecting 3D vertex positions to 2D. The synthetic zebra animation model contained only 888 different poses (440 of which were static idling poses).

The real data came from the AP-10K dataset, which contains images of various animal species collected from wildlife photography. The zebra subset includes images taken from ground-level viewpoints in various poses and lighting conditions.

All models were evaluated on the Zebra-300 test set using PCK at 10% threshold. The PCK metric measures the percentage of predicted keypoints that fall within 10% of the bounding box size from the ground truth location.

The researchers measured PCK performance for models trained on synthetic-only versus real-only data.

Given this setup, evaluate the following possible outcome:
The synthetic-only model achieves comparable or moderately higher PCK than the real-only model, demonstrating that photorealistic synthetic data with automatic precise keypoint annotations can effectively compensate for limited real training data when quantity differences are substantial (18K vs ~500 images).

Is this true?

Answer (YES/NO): YES